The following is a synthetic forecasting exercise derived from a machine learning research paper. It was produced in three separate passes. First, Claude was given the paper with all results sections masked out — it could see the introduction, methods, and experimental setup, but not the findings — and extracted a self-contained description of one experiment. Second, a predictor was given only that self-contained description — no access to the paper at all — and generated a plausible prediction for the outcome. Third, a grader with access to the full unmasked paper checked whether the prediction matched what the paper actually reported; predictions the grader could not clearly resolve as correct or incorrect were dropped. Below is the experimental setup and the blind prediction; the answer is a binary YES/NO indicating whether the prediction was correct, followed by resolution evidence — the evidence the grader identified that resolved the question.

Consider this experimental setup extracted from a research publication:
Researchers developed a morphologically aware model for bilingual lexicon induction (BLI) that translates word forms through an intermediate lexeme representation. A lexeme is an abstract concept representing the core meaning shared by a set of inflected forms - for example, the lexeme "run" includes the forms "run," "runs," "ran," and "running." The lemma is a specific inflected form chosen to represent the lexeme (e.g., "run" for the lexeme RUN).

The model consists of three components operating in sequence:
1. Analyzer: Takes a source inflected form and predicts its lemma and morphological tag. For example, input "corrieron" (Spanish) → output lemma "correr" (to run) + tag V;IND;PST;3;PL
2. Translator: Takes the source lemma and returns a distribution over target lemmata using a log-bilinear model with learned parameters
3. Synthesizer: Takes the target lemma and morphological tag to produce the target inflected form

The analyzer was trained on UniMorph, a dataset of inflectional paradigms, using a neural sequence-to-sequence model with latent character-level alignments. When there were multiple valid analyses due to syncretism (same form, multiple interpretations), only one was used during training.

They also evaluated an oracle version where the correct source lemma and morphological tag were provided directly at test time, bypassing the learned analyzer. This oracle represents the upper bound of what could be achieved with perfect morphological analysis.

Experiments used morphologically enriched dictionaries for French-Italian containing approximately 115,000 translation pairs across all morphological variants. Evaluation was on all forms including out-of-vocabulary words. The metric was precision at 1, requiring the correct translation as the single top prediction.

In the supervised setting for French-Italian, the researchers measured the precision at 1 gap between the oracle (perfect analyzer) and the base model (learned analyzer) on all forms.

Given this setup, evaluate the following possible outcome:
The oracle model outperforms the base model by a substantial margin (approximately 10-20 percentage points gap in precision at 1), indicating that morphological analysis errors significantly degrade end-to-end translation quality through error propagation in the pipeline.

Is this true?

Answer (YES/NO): NO